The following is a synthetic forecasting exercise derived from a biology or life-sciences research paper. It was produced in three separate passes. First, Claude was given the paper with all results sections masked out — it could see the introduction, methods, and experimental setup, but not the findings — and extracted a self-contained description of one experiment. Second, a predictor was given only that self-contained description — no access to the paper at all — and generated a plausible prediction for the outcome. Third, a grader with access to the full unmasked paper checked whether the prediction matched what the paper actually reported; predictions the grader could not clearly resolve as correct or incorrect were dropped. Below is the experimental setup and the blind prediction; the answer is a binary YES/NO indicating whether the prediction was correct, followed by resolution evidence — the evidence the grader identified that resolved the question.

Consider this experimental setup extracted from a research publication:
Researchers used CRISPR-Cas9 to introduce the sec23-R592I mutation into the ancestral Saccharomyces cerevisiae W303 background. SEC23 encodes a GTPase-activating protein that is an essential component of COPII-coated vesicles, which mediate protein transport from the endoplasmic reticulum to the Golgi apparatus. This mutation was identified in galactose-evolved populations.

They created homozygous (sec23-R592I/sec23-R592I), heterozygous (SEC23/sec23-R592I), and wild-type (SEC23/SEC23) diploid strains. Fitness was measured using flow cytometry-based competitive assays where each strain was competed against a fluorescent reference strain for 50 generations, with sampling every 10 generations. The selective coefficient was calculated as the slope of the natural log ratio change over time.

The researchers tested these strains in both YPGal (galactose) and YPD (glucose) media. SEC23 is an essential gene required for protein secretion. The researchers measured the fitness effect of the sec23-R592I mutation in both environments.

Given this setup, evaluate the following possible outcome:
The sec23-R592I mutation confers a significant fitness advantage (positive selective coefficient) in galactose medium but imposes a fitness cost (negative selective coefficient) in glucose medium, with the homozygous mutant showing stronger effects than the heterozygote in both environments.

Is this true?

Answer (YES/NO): NO